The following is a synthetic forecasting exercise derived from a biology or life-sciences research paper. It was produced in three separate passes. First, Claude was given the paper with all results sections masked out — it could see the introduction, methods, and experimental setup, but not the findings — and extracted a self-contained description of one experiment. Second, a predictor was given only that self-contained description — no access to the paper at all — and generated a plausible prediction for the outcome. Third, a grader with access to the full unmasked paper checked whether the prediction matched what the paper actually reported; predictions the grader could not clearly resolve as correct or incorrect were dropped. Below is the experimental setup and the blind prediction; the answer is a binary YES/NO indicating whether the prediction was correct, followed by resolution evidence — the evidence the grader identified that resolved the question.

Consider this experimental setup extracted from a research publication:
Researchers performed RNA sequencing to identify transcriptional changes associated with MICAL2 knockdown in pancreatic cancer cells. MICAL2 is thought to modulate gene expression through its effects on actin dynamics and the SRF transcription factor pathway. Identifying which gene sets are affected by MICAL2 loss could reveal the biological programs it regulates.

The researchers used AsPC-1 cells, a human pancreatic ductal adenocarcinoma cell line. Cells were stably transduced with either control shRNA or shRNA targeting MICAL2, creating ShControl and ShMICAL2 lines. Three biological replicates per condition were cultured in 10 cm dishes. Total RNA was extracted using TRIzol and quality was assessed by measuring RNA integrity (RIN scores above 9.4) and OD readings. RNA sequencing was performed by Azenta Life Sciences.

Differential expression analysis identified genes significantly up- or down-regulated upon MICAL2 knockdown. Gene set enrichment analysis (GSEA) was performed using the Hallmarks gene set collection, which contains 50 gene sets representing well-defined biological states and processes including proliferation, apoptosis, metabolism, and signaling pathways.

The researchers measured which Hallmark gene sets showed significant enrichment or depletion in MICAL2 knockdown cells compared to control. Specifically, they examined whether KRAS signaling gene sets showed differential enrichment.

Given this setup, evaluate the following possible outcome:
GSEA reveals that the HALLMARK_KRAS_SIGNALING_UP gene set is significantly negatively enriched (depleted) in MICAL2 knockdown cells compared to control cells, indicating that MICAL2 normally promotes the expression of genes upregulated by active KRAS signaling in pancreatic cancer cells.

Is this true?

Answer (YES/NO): YES